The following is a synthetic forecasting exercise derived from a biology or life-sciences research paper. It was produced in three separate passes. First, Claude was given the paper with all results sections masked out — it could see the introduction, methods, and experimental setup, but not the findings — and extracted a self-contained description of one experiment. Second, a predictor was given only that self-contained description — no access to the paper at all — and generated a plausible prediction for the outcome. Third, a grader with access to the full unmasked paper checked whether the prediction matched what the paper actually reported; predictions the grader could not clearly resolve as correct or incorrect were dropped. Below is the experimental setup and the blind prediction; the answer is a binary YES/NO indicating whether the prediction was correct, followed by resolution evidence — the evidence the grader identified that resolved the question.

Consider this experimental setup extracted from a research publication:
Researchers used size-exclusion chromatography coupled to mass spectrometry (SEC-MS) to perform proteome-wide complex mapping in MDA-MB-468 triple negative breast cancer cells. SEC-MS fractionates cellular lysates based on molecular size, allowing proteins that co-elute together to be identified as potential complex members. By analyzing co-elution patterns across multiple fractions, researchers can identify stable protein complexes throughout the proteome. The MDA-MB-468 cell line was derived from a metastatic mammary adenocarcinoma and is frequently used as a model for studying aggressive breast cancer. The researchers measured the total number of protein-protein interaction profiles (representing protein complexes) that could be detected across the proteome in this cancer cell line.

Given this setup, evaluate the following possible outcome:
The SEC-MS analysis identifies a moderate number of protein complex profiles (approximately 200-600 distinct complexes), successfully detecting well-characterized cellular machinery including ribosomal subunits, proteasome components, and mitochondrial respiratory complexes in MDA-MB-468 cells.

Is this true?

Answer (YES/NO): NO